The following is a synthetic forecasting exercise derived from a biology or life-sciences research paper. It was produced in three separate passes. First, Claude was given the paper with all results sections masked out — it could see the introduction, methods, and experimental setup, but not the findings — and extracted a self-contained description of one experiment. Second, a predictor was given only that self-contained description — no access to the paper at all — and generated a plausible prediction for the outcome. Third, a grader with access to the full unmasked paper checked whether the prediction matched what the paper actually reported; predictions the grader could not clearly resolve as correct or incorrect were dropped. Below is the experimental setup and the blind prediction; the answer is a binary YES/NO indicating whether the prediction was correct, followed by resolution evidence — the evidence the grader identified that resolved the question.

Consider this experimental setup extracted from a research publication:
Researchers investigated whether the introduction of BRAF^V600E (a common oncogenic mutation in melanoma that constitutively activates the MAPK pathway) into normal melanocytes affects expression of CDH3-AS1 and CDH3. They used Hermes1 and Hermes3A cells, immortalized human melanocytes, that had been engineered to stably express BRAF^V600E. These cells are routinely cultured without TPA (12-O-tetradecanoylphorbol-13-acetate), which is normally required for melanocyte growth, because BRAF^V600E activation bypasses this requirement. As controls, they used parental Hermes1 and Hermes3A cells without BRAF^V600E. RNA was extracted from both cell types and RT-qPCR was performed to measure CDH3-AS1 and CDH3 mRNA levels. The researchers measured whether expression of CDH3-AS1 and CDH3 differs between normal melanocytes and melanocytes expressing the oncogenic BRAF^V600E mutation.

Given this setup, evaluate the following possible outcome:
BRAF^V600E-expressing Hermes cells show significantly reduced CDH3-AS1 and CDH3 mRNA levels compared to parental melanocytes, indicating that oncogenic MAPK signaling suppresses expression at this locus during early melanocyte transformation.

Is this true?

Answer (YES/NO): YES